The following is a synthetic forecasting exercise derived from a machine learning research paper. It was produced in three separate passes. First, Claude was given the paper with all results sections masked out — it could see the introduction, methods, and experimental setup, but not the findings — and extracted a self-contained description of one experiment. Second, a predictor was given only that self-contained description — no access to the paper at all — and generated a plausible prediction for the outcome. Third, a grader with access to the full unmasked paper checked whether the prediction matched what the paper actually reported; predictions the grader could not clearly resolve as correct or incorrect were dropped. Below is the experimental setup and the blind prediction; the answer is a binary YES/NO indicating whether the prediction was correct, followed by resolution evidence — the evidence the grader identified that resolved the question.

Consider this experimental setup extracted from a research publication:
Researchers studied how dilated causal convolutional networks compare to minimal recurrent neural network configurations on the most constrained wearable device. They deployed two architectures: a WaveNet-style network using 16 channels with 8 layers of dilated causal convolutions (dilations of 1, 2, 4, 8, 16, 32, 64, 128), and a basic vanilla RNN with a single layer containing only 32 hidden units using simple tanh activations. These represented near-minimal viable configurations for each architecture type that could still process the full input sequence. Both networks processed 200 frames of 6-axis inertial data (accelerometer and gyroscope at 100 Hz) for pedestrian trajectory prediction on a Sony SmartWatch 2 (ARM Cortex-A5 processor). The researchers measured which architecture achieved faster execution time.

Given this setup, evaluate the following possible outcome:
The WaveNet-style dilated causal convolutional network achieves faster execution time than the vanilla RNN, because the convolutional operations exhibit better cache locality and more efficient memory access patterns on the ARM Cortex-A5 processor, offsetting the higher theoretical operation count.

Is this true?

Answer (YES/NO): NO